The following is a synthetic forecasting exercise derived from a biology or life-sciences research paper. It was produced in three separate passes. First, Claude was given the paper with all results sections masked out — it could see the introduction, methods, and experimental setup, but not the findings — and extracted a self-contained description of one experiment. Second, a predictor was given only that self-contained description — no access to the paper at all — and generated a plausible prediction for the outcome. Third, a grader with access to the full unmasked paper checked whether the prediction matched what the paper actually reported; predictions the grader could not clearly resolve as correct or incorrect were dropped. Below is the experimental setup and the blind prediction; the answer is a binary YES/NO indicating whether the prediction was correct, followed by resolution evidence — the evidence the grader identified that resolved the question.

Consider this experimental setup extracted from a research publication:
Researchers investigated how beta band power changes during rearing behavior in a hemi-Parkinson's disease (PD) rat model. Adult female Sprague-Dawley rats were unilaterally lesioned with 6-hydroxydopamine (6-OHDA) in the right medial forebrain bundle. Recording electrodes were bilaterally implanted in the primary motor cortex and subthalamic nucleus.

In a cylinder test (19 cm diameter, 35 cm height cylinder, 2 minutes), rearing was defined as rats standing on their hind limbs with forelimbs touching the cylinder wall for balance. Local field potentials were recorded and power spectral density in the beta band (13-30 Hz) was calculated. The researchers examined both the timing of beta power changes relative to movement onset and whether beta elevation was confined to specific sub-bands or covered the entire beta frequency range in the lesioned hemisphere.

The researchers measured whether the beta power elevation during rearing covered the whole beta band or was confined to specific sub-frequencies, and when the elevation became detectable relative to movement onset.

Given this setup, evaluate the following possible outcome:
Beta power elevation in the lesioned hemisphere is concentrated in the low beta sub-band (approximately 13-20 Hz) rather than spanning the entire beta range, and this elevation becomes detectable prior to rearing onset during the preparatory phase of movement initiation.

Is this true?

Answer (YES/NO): NO